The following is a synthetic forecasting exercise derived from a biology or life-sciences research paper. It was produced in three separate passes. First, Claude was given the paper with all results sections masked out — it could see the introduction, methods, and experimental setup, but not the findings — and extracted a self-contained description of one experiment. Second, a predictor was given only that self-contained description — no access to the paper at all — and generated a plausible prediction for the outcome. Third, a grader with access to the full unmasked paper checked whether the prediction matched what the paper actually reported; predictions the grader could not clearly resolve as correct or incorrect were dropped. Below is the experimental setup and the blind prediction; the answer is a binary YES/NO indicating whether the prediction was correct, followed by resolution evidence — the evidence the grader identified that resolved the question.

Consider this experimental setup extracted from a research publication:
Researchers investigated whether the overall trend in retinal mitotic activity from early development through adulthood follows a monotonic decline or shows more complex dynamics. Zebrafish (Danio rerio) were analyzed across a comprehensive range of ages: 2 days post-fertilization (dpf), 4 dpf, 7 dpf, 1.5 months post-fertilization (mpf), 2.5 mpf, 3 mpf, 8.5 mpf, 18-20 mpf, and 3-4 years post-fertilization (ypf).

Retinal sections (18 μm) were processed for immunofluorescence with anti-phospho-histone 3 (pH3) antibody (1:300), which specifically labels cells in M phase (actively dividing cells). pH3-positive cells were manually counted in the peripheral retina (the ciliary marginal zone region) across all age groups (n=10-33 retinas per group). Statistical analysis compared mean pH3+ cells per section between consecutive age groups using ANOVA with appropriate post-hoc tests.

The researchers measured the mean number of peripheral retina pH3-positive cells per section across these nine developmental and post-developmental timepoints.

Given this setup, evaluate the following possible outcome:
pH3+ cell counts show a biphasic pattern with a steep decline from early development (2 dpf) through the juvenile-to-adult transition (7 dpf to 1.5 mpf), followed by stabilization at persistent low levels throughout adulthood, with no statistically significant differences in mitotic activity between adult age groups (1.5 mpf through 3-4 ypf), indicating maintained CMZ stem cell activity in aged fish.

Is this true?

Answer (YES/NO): NO